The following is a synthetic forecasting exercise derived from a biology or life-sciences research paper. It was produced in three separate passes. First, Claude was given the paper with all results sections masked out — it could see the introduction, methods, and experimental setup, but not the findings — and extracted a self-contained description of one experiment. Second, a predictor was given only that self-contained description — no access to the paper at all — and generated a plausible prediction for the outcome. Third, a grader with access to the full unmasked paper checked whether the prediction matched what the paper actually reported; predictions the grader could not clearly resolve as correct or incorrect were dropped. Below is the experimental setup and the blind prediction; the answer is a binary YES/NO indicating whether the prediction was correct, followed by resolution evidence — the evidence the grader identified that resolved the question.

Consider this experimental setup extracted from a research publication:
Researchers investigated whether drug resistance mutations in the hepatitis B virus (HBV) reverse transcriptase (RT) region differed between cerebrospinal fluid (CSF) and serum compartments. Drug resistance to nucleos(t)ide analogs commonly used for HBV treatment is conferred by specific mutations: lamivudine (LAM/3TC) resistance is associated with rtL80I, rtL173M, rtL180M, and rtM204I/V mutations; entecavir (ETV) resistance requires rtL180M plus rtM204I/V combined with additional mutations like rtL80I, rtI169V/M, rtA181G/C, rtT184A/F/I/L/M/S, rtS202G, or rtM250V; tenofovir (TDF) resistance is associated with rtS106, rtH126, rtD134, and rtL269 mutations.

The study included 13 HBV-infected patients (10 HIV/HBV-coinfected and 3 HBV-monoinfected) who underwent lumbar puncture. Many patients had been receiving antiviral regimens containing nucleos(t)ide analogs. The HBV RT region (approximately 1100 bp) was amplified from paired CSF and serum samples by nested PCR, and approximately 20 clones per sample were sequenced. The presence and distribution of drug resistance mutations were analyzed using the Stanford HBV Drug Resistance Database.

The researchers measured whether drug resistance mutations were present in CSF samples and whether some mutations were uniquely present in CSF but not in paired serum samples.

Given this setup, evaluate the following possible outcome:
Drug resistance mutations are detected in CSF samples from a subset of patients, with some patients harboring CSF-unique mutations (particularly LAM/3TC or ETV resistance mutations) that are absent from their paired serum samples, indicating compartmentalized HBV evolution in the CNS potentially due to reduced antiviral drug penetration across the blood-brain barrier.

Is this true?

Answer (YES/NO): YES